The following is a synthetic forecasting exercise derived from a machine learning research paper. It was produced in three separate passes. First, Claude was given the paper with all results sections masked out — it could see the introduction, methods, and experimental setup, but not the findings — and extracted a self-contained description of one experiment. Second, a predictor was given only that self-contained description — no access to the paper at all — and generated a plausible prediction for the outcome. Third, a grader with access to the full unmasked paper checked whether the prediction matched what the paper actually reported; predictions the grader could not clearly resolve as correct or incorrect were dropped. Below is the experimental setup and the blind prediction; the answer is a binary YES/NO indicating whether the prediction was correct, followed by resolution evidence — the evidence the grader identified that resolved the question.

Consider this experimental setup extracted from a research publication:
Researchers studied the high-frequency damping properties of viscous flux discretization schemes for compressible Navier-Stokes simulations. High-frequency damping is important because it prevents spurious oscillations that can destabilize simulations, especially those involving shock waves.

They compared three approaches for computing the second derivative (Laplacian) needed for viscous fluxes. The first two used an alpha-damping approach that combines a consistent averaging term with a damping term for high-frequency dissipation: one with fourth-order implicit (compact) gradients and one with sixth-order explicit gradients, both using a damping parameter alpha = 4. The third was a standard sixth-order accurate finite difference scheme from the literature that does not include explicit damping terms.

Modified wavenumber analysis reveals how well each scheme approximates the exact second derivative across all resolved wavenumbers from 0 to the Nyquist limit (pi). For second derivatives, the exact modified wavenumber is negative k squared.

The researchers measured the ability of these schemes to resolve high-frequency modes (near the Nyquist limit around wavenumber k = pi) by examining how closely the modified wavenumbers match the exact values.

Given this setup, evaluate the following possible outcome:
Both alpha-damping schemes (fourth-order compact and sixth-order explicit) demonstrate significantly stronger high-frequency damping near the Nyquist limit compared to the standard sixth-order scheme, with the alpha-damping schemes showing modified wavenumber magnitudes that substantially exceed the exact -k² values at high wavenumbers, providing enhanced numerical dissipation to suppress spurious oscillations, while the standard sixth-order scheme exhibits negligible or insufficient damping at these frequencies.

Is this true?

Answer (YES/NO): NO